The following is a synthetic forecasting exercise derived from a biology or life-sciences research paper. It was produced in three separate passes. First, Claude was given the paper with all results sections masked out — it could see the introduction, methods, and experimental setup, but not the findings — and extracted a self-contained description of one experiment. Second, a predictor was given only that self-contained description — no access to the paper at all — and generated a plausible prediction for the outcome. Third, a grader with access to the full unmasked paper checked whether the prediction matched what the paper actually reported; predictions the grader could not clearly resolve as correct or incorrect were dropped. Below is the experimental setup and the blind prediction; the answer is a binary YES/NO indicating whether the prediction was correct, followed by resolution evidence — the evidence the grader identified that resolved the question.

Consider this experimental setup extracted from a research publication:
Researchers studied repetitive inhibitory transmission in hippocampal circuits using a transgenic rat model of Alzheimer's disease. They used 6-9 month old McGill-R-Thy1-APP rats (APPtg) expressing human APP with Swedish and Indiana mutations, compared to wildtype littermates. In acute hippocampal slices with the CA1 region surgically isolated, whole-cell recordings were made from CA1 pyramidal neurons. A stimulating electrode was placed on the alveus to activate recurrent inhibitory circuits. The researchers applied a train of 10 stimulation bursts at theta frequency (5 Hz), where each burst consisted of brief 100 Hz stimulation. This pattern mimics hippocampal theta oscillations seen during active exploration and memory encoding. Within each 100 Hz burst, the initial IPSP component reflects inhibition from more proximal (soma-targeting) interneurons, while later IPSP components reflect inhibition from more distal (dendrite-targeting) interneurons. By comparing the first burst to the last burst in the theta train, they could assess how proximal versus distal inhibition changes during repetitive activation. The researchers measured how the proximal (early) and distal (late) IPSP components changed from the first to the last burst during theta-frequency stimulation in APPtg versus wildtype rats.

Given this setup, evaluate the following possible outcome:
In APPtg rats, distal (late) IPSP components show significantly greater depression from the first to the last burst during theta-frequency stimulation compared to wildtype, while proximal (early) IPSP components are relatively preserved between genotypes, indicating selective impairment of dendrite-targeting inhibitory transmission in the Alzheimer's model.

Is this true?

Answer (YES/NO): NO